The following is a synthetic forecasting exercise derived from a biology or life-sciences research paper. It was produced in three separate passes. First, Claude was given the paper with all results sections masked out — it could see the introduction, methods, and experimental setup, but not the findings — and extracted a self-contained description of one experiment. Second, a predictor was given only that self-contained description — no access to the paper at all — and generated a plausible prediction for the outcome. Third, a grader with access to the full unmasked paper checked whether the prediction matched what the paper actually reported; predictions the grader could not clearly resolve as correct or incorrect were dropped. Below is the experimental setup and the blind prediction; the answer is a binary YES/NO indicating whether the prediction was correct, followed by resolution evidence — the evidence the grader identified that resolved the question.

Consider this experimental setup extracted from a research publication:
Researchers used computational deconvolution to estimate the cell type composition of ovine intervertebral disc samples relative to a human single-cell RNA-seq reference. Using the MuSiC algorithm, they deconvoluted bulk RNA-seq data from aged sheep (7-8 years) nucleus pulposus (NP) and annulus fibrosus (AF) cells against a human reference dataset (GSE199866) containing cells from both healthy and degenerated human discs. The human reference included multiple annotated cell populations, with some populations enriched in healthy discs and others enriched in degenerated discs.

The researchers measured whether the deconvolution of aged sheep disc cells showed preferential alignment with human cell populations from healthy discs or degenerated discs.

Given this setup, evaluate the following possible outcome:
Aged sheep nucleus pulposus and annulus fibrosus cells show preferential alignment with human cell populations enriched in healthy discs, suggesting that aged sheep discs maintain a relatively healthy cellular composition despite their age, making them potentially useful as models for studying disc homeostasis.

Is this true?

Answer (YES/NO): NO